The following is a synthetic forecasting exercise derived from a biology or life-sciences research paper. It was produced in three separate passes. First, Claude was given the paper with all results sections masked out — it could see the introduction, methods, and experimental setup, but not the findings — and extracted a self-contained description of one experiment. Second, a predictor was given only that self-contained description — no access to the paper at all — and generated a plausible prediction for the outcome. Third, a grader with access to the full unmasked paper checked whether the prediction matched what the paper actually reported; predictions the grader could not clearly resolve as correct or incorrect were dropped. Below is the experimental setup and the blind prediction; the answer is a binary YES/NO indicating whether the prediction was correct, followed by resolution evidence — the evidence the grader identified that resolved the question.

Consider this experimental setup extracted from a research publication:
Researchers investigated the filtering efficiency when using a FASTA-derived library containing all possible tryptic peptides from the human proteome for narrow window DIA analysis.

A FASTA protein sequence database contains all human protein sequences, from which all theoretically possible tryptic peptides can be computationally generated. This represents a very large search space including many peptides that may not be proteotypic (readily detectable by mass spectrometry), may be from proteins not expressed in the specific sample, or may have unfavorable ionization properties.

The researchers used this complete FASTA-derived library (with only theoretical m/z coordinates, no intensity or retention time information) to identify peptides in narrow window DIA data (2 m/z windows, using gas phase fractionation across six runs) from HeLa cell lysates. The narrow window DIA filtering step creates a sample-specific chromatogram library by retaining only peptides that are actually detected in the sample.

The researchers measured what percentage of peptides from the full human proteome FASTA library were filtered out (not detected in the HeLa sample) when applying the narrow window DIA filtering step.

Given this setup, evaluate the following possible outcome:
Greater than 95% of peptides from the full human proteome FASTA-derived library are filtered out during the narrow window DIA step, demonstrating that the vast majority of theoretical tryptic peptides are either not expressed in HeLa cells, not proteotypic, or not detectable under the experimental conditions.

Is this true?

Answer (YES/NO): YES